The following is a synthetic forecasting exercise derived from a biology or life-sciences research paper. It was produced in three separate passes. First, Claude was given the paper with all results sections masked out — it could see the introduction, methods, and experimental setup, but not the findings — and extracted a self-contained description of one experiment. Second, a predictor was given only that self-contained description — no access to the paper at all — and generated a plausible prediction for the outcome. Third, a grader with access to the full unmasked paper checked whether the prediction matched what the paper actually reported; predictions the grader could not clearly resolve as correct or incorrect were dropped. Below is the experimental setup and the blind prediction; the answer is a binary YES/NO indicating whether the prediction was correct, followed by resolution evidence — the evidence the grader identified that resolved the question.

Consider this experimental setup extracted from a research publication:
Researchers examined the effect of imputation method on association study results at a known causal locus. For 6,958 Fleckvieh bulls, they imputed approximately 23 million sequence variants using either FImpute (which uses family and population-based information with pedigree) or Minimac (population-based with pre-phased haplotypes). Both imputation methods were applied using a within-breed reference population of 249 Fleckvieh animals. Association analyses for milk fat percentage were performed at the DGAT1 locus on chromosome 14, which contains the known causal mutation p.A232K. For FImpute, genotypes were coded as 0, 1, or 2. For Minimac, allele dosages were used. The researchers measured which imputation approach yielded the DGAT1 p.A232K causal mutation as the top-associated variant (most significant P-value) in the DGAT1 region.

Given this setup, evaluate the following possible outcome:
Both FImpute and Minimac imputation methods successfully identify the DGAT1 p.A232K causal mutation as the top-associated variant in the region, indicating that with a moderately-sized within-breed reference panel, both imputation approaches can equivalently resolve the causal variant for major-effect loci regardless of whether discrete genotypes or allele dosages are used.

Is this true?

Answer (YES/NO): NO